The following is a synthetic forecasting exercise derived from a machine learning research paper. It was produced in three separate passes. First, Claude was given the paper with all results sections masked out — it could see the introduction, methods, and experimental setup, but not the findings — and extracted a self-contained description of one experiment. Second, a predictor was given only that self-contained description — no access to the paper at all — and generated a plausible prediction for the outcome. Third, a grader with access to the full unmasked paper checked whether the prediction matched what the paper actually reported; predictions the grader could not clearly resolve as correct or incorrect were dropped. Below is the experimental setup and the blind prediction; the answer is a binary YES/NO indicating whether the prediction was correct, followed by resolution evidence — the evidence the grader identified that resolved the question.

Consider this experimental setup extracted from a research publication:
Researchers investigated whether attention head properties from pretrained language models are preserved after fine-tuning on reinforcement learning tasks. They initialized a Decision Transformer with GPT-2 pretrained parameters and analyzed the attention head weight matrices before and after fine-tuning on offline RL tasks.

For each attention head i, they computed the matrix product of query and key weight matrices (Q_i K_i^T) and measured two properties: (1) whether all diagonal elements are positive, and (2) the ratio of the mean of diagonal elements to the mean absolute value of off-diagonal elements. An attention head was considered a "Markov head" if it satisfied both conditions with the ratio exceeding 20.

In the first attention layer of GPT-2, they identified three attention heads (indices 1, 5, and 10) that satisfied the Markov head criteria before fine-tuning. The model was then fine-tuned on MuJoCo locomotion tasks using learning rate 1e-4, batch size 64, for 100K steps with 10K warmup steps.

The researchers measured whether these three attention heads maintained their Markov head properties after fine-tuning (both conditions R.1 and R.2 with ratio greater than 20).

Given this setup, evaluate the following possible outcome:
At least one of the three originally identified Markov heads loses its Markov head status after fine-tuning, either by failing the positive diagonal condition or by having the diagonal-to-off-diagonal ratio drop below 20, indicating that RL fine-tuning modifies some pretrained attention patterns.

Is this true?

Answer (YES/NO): NO